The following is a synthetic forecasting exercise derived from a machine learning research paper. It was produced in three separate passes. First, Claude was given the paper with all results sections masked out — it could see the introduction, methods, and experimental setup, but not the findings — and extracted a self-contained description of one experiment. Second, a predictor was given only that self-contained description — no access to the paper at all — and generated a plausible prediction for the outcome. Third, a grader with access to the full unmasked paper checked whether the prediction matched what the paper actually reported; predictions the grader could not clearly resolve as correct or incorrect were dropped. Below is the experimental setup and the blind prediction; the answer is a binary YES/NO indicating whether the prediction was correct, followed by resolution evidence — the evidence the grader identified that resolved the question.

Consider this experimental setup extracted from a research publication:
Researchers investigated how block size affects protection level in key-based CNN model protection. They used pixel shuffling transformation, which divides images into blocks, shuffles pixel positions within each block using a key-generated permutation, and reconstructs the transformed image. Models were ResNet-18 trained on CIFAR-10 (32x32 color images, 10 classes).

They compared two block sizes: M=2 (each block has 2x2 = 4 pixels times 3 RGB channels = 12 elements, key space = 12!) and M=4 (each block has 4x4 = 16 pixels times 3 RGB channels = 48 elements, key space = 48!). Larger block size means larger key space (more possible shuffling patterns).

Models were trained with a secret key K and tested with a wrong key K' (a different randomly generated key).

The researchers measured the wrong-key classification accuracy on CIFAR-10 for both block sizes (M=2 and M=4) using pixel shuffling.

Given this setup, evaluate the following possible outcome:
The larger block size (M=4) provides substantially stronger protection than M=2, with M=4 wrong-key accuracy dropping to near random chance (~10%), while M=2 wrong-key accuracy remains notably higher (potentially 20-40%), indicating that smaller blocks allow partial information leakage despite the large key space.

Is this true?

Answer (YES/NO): NO